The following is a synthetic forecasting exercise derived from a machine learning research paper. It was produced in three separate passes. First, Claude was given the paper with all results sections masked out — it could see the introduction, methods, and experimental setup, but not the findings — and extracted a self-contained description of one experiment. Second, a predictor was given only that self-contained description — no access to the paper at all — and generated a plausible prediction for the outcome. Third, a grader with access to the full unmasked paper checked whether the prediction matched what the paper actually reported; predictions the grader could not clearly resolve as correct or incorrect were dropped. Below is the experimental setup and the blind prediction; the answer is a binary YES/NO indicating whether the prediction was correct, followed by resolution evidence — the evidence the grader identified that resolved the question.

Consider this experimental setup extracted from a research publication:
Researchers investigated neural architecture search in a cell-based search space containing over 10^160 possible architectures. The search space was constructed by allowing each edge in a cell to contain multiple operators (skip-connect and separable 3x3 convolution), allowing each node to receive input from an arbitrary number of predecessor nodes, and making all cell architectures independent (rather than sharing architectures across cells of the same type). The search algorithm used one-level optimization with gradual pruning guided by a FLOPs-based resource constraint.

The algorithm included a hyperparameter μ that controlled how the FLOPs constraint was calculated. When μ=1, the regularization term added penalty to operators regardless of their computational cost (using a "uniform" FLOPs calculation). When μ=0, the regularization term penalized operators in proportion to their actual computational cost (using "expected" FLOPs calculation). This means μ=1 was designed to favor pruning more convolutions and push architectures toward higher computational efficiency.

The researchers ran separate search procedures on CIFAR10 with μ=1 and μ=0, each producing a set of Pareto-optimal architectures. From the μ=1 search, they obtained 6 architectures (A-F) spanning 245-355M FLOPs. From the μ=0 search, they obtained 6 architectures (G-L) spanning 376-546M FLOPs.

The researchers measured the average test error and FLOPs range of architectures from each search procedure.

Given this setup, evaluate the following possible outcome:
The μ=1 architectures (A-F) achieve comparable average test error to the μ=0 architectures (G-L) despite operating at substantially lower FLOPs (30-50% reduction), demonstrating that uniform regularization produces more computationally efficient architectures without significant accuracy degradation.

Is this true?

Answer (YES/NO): NO